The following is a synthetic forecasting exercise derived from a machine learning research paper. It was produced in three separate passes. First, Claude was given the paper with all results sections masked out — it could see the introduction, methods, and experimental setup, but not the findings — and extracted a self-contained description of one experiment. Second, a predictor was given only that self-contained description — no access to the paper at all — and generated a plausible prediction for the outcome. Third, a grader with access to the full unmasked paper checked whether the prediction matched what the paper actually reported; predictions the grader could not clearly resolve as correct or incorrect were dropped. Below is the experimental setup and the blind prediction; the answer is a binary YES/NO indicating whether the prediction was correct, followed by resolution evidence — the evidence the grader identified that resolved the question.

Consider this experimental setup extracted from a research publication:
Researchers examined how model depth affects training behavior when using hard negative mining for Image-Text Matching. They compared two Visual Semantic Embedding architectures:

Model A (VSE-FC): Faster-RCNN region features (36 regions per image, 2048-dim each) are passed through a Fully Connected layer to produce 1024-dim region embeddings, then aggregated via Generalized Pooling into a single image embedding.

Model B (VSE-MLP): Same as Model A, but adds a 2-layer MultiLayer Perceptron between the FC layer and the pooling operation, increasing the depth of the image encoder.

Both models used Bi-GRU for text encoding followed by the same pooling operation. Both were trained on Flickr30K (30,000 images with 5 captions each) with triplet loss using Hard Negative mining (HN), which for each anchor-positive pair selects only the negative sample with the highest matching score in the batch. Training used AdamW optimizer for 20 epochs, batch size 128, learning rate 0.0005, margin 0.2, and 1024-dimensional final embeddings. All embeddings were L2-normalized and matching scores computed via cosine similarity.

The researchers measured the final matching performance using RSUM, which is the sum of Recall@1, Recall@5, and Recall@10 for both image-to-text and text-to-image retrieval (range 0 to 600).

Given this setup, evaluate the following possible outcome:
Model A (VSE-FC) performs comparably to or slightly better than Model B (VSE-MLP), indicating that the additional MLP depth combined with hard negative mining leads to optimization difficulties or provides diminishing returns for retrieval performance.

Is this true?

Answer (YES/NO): NO